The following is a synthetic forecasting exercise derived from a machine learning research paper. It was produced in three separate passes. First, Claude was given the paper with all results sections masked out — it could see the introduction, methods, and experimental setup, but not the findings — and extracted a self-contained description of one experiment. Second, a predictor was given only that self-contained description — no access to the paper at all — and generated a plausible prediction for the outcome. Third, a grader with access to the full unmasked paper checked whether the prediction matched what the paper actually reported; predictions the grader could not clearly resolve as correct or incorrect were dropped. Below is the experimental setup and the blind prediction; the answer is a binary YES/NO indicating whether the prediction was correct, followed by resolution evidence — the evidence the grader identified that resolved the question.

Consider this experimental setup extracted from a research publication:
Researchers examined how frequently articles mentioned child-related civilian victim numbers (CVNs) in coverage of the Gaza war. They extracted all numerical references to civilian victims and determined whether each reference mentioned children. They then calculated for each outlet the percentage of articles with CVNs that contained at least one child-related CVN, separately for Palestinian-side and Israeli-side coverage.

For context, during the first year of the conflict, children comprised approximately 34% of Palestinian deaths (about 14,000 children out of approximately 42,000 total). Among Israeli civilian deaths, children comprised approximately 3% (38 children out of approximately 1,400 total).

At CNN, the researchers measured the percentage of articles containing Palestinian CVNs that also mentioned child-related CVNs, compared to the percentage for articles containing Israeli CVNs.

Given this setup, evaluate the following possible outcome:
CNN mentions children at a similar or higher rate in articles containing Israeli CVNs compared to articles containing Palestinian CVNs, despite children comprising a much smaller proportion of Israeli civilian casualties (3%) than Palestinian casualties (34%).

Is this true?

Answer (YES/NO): NO